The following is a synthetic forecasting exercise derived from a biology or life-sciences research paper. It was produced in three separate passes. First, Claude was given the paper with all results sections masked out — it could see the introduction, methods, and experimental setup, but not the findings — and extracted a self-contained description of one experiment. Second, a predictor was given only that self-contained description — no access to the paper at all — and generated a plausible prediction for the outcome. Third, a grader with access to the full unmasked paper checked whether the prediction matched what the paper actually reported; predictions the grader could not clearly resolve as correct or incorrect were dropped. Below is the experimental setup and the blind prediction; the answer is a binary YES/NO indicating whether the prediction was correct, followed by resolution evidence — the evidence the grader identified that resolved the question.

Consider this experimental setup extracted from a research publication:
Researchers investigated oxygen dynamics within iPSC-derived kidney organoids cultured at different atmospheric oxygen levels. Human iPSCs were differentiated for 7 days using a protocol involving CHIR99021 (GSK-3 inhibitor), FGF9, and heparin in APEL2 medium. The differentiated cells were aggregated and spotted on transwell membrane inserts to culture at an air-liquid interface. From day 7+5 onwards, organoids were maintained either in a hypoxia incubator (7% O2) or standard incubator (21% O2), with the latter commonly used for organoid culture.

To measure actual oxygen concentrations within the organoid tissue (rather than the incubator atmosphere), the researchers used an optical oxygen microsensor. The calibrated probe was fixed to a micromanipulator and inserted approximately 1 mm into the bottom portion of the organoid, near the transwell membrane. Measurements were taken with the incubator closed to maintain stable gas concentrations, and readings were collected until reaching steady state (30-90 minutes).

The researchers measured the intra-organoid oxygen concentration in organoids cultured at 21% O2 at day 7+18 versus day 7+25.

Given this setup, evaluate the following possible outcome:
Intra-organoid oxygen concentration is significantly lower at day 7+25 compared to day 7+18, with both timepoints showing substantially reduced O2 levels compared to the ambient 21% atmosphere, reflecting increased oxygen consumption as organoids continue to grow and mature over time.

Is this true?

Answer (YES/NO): YES